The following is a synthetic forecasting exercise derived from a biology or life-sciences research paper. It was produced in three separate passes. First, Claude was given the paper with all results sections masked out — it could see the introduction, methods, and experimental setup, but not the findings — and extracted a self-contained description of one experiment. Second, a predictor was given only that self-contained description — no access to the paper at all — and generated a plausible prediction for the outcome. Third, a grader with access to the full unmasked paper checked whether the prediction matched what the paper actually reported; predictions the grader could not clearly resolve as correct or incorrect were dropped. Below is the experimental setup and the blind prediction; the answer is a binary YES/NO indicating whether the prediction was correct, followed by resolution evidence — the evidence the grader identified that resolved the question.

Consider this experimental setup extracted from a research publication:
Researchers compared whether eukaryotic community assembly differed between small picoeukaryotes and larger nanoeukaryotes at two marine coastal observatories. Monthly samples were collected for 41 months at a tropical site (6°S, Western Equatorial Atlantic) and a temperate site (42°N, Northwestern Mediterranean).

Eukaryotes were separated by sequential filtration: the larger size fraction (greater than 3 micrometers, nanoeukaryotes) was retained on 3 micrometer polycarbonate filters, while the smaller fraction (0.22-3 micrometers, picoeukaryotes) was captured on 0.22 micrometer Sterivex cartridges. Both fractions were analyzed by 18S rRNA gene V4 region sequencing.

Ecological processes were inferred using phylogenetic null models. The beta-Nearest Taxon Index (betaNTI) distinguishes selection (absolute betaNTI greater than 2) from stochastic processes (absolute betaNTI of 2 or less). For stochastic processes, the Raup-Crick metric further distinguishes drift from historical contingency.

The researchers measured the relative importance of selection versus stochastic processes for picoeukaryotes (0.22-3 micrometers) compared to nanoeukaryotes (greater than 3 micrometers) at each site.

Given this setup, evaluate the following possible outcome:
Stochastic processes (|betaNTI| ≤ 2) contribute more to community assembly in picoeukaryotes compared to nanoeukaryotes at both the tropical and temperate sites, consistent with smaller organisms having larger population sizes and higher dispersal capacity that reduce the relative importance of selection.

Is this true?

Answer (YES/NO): NO